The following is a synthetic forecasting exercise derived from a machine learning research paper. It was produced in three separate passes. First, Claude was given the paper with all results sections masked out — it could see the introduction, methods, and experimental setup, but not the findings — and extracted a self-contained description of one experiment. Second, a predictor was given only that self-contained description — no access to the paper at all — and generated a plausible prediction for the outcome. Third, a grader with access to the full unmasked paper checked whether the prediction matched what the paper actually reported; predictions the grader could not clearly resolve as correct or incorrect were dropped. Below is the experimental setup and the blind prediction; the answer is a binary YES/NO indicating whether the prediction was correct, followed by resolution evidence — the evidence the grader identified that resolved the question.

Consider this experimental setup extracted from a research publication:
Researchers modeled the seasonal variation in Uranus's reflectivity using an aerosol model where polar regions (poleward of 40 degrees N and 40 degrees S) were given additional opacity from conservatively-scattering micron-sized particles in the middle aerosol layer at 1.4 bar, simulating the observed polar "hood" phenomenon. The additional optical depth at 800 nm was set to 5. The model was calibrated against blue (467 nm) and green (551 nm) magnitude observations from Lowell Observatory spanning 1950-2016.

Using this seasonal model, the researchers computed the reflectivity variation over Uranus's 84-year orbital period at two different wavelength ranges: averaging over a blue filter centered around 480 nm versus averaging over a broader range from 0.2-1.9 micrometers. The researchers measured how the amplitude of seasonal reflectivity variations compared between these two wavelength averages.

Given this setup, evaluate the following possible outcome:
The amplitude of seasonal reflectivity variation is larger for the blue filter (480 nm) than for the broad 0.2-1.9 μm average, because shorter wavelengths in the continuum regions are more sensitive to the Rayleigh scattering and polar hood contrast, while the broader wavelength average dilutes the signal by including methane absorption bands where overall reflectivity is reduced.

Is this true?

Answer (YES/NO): NO